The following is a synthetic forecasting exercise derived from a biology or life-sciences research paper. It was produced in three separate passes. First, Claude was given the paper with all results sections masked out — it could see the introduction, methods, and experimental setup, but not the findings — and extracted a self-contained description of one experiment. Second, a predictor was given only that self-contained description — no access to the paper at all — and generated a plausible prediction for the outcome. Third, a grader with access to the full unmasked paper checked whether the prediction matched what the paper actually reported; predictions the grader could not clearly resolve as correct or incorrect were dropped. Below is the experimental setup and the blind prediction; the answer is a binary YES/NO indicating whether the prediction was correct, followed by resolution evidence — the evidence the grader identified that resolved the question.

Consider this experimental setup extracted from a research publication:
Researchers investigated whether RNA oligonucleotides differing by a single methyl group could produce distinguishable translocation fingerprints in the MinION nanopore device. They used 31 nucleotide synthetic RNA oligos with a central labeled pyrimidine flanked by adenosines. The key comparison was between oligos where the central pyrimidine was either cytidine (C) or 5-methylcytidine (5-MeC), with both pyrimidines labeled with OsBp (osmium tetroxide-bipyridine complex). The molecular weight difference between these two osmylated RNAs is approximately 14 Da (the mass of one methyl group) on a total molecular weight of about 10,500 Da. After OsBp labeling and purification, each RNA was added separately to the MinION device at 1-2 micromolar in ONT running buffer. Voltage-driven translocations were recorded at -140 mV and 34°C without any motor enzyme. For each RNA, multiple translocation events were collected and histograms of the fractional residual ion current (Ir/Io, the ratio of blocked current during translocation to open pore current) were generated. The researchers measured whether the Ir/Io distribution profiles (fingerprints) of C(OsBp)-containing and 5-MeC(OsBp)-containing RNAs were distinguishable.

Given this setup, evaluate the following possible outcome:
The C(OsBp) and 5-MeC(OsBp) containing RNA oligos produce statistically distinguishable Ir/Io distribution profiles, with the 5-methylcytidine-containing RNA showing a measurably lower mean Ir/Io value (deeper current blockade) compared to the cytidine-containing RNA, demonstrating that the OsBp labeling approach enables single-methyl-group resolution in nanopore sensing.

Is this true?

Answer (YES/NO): YES